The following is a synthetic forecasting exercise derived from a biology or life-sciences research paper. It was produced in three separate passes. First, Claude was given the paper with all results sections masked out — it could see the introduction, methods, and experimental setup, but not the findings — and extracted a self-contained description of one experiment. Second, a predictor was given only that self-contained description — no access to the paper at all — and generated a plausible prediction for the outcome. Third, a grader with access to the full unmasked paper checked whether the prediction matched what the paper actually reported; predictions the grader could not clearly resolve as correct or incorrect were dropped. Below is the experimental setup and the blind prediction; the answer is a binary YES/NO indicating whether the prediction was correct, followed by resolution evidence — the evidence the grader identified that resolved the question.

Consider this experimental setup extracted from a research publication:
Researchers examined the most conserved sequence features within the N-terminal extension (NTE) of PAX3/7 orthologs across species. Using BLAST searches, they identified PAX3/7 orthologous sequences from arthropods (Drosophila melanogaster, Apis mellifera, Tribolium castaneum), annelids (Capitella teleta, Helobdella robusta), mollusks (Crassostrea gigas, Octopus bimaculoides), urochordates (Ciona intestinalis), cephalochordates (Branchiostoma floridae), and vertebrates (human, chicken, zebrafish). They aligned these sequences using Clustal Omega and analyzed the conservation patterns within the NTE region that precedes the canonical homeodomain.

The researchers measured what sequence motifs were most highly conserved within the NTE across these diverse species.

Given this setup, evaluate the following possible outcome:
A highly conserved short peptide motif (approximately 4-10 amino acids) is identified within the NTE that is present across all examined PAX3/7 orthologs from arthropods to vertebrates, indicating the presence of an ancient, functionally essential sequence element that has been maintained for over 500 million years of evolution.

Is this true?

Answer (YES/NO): NO